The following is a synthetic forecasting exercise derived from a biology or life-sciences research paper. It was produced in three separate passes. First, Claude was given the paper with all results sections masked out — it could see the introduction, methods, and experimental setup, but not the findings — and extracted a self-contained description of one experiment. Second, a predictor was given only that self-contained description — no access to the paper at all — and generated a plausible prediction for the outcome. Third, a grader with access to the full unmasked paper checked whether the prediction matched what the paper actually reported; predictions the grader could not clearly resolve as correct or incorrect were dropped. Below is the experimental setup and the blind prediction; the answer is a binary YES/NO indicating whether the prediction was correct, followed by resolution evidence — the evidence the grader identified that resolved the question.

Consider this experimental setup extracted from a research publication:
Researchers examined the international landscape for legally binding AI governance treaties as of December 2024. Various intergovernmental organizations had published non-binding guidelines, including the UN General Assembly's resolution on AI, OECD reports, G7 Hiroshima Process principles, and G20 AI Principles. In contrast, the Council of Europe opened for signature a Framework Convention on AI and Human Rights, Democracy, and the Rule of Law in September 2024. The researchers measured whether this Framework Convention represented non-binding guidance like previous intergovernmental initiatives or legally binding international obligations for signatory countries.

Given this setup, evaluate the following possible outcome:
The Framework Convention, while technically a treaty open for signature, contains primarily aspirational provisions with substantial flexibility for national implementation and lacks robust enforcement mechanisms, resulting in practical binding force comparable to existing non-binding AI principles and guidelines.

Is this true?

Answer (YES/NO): NO